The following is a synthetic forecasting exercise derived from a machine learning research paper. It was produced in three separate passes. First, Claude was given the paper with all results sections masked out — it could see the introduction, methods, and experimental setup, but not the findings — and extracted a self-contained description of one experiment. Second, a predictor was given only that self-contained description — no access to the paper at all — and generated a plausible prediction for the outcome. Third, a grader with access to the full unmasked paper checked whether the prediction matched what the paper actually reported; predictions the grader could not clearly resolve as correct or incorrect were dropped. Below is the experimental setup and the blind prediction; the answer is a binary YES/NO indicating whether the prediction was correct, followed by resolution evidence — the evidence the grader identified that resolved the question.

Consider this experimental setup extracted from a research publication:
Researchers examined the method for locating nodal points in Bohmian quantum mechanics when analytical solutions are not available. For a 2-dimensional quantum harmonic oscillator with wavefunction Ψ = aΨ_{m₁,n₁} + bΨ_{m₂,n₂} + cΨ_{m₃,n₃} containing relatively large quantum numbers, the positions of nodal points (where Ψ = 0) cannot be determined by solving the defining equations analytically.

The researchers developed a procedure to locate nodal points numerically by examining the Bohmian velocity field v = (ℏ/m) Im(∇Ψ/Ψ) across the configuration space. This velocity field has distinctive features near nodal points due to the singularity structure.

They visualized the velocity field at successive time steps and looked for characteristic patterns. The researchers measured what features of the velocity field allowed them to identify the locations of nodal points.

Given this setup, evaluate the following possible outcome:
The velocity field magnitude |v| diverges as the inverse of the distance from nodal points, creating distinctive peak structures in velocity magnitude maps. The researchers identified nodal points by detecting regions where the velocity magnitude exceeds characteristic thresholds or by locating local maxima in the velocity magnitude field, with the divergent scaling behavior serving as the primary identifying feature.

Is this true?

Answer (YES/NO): NO